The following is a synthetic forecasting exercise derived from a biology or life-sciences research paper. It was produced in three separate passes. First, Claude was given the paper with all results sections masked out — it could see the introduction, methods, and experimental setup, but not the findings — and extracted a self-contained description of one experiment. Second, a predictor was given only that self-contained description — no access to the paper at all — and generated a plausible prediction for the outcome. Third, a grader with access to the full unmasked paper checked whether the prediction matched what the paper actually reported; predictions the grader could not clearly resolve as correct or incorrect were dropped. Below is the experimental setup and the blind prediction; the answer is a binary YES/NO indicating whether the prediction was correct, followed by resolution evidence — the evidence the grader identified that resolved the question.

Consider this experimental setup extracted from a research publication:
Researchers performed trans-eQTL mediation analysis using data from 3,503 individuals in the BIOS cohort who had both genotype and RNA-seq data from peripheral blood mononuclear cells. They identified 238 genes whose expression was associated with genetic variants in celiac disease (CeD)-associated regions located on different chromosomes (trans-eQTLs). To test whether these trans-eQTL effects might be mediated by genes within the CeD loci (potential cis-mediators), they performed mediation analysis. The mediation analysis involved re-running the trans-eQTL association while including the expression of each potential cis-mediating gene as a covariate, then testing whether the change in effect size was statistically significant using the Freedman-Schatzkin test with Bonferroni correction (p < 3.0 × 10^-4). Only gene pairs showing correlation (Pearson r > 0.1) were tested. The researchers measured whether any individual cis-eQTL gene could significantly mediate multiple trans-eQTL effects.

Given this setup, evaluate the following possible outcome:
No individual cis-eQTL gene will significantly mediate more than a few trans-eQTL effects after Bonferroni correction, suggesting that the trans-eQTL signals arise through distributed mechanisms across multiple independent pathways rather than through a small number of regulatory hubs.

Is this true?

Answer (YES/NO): NO